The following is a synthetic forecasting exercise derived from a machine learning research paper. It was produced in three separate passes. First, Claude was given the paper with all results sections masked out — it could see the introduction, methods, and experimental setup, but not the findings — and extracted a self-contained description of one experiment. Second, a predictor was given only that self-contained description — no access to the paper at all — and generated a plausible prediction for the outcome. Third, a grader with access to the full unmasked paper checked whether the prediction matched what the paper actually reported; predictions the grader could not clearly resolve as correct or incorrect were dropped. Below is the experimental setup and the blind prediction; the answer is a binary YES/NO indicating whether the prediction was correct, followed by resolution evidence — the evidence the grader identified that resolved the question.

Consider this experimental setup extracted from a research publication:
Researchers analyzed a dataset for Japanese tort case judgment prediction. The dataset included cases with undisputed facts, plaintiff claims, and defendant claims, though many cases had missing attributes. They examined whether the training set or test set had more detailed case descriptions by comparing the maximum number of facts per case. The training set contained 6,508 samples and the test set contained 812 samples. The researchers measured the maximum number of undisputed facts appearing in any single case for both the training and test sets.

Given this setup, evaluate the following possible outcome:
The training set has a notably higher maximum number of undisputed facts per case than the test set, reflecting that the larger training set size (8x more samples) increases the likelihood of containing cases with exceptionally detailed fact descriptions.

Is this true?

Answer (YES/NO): YES